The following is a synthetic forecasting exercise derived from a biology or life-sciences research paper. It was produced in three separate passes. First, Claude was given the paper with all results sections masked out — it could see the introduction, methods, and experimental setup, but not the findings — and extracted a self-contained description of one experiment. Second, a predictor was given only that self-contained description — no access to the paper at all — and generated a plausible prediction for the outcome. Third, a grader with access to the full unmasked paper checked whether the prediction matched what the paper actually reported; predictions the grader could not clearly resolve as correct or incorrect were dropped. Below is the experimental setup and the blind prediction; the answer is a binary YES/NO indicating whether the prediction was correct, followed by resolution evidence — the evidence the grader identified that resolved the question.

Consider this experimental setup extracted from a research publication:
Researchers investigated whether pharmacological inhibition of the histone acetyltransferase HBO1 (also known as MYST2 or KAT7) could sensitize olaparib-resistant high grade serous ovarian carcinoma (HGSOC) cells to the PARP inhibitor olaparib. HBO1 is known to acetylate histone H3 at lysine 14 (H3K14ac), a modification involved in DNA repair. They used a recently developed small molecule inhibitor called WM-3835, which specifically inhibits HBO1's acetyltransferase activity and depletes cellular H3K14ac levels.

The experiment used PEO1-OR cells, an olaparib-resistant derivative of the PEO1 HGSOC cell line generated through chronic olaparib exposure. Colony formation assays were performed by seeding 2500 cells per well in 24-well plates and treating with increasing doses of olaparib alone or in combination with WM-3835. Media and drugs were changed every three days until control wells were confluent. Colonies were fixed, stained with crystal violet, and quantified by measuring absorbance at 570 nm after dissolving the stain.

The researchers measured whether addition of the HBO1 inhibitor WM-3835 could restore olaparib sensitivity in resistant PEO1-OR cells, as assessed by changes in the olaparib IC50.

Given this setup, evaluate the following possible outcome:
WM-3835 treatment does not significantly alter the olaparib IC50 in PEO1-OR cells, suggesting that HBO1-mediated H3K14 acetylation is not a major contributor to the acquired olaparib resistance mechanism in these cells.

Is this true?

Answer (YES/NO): YES